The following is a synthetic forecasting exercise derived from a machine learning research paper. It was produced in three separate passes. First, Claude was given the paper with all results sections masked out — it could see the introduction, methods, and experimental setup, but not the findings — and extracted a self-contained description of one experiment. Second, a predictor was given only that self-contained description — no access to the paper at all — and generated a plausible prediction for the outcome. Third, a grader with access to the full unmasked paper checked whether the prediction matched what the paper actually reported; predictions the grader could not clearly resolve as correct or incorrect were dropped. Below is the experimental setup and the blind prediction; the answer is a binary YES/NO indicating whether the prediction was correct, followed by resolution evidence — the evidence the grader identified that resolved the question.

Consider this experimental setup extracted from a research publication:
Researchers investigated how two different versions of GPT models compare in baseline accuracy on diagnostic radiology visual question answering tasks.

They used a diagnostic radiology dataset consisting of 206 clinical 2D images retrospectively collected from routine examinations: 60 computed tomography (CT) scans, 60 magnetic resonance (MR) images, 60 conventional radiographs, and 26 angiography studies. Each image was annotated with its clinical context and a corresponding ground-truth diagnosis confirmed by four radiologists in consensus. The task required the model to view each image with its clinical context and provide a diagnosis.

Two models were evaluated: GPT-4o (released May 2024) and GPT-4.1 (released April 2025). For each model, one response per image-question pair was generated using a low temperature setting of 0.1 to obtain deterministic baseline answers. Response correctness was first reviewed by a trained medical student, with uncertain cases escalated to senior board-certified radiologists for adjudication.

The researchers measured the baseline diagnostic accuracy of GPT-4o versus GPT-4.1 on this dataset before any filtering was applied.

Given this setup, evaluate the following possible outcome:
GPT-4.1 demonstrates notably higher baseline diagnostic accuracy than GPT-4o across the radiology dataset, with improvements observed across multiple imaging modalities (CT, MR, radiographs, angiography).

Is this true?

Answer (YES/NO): NO